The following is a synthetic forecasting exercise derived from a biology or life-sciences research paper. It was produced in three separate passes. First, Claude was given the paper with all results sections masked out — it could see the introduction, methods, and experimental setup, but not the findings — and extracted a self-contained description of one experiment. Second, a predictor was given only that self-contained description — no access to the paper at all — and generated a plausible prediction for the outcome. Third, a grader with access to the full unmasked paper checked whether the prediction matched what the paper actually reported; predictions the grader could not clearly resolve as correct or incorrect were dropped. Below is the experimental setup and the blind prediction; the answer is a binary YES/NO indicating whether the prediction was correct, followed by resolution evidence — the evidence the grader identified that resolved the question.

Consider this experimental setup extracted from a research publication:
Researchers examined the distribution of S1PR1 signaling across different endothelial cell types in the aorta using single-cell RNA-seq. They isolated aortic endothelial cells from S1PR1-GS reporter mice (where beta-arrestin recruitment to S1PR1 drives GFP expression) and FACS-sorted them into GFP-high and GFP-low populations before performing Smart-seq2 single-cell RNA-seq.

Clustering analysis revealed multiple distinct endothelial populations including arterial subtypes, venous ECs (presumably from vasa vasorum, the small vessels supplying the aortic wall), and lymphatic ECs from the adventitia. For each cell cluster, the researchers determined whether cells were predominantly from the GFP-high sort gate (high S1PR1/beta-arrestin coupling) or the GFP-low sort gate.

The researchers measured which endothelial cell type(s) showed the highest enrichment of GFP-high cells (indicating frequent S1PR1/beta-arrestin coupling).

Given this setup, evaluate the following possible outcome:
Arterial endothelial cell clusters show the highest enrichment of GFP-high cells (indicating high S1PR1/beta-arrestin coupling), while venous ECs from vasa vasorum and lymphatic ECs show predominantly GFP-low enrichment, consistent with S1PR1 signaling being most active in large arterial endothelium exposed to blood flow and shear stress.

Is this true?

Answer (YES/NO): NO